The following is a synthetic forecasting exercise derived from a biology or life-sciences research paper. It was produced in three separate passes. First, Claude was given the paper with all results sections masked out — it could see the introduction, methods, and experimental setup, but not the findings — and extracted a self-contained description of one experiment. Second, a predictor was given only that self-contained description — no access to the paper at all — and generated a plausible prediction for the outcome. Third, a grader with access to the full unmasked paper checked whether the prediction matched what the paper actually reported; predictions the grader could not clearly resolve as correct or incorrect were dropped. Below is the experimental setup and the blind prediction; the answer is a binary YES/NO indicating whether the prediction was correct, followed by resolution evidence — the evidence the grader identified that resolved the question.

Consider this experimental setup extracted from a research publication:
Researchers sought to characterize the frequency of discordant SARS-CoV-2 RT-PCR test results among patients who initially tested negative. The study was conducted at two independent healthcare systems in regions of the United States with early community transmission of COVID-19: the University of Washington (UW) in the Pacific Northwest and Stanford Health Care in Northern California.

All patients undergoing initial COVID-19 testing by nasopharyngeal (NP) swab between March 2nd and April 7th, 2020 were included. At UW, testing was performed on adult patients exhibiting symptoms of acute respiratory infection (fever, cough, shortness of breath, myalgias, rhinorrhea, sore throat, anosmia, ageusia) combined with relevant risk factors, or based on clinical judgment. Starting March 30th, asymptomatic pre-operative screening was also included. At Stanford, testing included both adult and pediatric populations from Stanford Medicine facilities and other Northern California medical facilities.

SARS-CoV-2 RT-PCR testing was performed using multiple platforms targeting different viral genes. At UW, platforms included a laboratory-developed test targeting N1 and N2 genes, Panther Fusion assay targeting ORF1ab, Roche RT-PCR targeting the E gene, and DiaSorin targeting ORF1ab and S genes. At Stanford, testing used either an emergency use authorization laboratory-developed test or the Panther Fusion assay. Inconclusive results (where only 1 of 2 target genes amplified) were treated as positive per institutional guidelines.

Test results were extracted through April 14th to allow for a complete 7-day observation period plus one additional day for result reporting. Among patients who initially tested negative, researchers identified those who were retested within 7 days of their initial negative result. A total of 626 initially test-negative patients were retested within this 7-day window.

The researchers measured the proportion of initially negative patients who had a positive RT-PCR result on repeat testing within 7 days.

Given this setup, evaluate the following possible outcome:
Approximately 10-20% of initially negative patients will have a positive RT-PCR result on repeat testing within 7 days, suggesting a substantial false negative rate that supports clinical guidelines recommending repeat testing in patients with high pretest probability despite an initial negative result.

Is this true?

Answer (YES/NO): NO